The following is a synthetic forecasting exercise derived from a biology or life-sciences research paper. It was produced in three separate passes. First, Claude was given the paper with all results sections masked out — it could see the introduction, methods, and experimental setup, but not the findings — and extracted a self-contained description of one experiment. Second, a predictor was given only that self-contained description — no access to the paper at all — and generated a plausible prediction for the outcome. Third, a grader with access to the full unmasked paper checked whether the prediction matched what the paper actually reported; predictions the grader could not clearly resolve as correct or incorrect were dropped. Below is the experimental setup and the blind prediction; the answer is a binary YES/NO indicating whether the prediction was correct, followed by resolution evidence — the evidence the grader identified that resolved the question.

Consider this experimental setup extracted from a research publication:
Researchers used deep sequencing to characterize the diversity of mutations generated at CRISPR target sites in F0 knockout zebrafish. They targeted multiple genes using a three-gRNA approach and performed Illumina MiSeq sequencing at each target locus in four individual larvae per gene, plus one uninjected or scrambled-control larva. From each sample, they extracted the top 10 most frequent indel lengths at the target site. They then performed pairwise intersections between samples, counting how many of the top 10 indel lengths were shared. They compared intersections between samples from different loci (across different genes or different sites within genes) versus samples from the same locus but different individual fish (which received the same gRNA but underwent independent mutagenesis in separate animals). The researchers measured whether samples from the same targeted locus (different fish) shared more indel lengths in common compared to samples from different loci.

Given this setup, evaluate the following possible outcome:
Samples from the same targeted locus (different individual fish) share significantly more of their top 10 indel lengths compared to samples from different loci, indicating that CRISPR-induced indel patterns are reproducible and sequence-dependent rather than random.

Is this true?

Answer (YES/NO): YES